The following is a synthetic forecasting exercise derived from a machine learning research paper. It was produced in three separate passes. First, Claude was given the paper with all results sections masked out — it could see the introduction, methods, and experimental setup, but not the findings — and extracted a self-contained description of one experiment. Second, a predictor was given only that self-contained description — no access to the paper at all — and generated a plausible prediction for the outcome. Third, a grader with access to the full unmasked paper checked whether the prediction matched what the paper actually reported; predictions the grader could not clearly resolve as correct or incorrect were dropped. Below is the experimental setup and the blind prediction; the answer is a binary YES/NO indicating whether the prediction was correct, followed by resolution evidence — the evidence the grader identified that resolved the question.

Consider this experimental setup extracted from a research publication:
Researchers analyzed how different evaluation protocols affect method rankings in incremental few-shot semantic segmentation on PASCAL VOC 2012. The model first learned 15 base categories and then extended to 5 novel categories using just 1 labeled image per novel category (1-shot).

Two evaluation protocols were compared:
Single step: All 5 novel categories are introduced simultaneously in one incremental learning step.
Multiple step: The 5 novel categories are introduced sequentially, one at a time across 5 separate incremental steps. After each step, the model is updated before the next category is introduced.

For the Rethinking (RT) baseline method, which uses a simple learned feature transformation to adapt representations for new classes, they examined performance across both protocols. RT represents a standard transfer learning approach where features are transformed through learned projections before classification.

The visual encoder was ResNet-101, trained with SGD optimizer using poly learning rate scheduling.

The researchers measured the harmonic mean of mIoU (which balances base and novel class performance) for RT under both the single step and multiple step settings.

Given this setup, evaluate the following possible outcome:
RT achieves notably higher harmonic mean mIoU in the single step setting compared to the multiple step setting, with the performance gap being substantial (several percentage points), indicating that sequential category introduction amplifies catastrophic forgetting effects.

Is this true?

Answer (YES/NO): YES